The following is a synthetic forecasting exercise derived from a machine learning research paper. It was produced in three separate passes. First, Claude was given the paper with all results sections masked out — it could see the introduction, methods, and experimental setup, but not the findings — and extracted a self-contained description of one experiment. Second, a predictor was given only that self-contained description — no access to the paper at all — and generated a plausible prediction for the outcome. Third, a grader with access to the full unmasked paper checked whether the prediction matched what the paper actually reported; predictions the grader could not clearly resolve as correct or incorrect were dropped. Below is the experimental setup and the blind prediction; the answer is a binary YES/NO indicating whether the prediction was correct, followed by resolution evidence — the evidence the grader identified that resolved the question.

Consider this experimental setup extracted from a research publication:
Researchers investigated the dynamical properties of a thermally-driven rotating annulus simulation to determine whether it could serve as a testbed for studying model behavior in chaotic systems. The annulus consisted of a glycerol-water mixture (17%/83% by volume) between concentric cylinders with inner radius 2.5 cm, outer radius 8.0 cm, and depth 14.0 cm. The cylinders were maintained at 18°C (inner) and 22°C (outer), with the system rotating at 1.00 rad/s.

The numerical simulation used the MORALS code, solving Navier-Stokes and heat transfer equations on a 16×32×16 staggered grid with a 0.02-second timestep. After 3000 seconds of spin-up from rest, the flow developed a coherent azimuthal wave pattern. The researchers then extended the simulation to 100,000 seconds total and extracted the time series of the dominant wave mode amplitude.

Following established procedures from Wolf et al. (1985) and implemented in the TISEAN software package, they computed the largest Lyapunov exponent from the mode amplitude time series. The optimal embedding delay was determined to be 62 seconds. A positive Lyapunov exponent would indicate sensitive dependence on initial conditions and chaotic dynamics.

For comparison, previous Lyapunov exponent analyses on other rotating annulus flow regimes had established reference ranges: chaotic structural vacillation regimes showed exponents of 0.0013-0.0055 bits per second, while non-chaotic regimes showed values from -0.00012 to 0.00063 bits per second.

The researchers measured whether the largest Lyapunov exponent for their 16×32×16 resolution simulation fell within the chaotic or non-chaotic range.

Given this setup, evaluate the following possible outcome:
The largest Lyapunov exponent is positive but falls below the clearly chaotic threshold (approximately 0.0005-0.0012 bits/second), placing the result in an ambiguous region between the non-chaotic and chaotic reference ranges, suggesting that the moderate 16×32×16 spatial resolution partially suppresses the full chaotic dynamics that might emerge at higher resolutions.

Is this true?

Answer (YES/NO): NO